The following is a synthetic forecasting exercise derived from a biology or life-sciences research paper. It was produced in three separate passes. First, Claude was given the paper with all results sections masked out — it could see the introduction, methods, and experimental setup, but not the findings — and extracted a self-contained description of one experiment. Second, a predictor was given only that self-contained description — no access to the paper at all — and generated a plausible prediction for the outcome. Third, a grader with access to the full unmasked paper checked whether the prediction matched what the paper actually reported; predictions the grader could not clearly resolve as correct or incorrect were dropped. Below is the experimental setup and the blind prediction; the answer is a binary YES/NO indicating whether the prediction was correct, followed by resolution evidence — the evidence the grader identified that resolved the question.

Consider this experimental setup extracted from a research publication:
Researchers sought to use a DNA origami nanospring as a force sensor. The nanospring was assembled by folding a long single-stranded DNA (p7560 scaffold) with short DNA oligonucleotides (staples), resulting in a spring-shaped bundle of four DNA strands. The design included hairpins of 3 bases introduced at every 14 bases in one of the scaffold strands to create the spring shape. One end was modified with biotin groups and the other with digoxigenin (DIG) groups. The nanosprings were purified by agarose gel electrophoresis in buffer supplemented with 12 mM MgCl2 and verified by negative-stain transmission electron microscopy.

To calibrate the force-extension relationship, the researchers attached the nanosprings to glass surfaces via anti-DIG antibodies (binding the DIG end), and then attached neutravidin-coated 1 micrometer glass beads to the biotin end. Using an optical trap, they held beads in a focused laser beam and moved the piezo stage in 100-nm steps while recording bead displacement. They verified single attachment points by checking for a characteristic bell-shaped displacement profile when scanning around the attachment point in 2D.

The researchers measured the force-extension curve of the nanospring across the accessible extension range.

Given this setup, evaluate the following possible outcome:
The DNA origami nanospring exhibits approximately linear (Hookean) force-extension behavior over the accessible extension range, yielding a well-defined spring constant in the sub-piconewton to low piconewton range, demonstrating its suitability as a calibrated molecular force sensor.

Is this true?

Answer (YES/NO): NO